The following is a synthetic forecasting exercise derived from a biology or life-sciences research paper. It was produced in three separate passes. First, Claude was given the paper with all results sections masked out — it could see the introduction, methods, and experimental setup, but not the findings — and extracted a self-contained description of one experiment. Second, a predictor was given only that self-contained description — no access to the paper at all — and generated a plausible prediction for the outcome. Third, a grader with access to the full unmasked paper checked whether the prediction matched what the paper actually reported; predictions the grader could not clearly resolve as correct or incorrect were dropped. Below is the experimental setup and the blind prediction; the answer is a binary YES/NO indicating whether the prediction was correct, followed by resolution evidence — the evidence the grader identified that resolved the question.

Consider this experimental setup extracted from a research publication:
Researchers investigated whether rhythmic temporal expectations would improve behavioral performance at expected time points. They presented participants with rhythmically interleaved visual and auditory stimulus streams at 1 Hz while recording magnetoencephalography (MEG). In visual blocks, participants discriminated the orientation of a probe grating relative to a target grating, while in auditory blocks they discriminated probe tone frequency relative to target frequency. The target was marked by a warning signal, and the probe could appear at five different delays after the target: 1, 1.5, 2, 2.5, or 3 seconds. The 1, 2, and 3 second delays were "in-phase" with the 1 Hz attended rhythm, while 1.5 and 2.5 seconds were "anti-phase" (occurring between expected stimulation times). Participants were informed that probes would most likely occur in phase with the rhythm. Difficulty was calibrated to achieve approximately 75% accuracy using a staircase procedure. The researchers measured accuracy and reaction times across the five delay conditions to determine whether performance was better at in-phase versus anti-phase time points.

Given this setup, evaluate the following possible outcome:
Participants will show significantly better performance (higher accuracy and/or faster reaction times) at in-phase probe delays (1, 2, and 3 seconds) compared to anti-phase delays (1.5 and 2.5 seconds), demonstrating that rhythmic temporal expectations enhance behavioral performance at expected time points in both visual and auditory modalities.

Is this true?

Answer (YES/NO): NO